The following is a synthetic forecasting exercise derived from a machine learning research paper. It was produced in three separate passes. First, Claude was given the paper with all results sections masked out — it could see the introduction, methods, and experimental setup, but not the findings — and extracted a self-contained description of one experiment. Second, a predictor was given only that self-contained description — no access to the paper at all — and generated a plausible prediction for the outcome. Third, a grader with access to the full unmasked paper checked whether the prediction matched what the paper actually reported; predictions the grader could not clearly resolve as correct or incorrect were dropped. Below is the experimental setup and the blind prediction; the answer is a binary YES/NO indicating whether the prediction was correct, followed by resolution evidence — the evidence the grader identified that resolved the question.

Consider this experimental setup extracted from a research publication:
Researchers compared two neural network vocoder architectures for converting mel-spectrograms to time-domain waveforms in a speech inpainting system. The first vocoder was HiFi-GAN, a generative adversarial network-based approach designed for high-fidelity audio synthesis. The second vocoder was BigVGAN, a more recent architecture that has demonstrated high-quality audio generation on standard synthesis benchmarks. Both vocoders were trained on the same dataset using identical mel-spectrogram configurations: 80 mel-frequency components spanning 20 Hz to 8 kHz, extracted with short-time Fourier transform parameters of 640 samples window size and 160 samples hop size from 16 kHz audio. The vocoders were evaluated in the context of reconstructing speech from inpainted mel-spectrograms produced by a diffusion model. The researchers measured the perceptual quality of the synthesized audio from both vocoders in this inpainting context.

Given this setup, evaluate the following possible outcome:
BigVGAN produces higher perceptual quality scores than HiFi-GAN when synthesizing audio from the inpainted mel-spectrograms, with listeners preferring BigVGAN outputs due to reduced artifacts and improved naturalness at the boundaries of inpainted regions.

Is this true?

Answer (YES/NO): NO